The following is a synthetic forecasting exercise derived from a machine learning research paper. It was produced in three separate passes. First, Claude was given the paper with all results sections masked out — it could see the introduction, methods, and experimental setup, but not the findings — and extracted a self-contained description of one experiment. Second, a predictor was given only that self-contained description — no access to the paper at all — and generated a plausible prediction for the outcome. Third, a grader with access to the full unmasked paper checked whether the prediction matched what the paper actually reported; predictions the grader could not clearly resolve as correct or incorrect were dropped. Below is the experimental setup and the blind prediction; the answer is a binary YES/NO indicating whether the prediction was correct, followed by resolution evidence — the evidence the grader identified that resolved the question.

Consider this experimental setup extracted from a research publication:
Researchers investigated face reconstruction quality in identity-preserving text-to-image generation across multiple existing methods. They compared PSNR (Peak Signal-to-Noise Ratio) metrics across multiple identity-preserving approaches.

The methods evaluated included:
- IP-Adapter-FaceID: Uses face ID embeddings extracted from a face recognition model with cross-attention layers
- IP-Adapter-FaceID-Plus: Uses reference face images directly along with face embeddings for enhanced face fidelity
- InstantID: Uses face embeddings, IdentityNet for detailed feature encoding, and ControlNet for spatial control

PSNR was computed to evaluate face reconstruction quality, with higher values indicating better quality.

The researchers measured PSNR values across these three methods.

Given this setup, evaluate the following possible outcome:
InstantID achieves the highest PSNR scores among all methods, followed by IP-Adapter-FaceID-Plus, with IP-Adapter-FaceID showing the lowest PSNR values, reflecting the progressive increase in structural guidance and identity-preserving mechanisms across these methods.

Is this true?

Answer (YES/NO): NO